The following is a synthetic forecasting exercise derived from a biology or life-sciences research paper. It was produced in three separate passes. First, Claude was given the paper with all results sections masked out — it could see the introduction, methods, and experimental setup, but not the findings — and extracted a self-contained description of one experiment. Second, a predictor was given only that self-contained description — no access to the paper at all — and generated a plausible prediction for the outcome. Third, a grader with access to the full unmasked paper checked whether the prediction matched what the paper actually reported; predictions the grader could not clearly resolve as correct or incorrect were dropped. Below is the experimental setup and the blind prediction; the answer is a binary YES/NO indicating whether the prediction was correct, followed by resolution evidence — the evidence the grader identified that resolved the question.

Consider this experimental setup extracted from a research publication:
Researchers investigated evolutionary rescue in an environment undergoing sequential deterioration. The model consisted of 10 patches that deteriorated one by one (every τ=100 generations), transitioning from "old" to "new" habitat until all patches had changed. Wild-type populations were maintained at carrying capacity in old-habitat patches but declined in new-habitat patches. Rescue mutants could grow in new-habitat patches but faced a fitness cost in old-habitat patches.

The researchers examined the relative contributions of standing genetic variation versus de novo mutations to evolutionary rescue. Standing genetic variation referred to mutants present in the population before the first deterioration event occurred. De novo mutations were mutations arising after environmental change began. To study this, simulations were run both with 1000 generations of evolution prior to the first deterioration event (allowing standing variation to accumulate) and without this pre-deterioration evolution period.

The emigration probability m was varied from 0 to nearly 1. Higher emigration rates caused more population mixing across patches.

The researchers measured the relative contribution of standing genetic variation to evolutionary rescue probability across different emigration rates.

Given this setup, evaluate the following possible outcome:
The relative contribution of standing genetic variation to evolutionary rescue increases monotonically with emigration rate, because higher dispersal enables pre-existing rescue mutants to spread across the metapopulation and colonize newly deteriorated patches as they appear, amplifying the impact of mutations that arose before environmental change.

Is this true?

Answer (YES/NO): NO